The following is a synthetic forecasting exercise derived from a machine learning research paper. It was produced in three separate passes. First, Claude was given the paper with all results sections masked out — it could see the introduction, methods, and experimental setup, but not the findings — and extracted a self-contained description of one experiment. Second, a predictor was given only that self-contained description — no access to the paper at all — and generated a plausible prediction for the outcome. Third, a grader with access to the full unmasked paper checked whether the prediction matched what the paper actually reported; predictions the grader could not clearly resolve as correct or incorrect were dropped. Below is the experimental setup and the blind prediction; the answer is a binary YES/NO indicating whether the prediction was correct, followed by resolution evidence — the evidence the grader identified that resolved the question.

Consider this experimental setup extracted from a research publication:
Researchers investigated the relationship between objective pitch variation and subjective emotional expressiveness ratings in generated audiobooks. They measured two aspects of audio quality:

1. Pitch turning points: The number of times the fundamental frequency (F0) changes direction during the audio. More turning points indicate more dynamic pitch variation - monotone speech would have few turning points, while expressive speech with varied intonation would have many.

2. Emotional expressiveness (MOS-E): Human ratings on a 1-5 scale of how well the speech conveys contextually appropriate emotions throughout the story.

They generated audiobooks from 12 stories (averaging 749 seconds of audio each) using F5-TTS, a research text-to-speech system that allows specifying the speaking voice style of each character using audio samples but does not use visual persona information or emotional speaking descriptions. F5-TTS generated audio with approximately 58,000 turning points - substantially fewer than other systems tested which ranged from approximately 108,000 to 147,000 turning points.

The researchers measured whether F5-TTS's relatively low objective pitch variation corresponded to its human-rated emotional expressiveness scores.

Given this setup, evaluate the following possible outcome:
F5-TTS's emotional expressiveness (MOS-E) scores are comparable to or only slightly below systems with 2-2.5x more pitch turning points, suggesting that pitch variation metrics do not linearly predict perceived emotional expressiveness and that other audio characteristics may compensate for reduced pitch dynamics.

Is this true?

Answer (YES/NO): NO